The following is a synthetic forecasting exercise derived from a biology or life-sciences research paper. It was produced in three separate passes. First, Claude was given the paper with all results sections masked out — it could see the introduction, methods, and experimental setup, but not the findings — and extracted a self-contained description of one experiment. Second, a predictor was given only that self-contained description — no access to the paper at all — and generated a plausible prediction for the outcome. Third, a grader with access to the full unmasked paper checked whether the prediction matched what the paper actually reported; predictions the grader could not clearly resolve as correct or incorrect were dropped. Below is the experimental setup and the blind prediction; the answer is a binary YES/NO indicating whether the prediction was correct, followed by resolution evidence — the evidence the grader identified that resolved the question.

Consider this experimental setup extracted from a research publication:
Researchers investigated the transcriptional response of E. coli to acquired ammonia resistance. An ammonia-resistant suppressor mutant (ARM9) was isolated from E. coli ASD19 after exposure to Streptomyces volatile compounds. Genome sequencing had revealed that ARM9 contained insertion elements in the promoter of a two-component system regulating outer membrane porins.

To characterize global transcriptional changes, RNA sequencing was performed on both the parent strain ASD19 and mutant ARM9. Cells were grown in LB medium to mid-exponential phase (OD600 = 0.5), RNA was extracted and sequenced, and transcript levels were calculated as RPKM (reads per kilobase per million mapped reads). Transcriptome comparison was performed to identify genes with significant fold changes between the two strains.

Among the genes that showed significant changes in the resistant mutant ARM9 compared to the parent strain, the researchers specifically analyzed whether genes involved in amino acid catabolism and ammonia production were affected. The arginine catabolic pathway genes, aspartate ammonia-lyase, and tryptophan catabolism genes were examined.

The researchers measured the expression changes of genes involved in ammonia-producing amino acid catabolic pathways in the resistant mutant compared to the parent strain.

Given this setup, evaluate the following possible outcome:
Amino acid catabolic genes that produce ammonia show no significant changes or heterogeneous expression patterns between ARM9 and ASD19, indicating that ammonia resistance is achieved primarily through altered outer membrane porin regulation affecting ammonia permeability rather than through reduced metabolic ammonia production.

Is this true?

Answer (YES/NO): NO